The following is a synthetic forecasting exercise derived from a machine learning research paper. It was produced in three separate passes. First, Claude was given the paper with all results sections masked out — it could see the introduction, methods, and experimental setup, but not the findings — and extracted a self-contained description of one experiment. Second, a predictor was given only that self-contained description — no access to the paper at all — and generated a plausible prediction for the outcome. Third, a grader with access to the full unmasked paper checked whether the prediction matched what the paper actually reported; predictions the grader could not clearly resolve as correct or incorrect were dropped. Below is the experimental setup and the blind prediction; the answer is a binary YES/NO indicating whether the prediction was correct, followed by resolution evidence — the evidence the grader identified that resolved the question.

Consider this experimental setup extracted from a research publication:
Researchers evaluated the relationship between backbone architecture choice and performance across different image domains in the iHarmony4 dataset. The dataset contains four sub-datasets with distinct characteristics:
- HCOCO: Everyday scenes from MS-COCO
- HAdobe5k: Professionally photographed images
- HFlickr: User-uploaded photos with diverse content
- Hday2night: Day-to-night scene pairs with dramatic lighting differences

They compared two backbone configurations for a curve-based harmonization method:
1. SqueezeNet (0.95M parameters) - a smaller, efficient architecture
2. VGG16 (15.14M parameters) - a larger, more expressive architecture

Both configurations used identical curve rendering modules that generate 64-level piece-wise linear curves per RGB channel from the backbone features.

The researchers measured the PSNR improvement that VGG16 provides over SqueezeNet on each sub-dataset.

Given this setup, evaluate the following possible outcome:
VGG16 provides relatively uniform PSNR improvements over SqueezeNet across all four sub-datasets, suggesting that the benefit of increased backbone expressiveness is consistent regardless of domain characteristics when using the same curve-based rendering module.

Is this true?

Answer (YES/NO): NO